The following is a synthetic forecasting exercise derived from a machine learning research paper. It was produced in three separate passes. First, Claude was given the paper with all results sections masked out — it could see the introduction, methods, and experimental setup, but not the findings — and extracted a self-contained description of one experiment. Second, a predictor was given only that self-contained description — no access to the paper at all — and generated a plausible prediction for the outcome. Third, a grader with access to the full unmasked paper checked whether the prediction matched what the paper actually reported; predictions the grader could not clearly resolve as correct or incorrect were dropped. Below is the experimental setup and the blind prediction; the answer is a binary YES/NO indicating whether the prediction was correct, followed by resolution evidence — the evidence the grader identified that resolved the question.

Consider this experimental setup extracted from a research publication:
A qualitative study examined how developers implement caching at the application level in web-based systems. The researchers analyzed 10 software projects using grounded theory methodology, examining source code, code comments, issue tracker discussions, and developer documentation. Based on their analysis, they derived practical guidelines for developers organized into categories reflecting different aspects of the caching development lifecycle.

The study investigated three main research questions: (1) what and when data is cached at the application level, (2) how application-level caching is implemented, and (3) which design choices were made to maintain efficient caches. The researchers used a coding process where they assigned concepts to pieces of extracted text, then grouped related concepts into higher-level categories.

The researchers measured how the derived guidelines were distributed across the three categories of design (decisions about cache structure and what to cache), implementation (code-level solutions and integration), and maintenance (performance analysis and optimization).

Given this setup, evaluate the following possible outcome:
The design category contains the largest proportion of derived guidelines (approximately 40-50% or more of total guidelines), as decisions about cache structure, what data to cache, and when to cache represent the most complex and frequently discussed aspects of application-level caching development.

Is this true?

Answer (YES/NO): YES